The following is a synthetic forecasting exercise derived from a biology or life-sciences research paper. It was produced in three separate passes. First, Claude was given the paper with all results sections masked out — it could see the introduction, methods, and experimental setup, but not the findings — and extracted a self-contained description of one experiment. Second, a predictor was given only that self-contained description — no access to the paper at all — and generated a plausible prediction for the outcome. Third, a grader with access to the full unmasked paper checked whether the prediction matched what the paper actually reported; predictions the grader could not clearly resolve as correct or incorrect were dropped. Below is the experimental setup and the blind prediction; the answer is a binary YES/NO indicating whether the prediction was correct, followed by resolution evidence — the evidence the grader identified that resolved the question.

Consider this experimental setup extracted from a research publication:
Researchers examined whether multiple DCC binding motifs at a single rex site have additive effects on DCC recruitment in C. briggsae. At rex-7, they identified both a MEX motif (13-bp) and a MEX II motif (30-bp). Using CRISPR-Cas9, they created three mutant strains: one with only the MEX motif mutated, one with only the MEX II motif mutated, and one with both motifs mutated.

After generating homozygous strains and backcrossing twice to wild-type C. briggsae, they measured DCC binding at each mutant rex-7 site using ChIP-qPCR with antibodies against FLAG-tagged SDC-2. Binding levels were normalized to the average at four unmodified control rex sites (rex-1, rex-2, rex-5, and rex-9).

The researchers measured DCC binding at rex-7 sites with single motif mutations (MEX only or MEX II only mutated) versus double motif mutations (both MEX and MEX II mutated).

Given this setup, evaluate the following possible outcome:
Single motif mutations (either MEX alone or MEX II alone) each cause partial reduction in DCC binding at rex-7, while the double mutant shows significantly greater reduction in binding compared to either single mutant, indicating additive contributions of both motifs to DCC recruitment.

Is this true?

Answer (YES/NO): NO